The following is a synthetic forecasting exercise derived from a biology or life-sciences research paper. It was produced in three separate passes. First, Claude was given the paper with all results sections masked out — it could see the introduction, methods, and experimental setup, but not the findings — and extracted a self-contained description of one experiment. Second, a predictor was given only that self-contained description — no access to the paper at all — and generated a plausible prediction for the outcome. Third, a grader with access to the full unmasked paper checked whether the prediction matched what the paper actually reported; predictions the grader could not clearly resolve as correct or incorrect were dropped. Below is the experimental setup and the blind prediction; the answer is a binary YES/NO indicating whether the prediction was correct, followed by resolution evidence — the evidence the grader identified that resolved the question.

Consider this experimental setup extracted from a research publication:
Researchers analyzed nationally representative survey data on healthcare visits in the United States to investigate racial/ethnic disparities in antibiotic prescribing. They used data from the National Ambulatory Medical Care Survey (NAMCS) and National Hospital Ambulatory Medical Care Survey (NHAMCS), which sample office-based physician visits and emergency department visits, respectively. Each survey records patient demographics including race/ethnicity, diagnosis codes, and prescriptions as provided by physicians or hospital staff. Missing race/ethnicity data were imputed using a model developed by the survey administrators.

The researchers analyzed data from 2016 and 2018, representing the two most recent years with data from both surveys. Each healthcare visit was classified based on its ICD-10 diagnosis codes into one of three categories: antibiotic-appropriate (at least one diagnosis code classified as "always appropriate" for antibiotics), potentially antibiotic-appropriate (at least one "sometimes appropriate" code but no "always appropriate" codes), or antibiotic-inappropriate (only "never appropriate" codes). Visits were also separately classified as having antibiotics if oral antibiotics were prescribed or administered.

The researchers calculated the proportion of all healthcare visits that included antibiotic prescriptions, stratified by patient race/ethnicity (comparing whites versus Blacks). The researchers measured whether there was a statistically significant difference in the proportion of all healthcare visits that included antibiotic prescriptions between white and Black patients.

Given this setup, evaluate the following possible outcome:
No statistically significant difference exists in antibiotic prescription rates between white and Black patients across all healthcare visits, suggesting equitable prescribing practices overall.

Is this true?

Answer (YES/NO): YES